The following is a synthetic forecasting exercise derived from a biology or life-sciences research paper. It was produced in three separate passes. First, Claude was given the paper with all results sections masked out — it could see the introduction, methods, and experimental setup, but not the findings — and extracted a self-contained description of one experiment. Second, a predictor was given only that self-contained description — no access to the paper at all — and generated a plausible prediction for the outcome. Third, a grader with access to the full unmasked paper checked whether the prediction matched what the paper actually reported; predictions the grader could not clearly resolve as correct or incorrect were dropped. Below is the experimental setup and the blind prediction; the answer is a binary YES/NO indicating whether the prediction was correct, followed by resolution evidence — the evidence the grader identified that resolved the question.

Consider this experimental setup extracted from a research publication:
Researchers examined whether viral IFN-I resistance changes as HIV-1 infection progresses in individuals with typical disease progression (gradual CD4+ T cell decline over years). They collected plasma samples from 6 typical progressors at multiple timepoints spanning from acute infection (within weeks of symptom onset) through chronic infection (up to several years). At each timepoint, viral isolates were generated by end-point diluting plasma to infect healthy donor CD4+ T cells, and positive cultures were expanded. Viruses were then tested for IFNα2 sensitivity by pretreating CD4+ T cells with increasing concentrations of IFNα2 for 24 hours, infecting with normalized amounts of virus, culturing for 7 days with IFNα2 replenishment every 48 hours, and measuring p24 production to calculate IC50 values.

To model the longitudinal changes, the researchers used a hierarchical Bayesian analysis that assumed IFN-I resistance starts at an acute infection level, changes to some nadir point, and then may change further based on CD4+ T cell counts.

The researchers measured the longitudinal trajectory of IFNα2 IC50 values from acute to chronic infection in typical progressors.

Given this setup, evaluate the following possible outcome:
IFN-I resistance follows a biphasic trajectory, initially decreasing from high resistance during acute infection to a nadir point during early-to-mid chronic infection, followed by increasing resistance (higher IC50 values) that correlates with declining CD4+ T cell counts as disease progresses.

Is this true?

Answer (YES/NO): YES